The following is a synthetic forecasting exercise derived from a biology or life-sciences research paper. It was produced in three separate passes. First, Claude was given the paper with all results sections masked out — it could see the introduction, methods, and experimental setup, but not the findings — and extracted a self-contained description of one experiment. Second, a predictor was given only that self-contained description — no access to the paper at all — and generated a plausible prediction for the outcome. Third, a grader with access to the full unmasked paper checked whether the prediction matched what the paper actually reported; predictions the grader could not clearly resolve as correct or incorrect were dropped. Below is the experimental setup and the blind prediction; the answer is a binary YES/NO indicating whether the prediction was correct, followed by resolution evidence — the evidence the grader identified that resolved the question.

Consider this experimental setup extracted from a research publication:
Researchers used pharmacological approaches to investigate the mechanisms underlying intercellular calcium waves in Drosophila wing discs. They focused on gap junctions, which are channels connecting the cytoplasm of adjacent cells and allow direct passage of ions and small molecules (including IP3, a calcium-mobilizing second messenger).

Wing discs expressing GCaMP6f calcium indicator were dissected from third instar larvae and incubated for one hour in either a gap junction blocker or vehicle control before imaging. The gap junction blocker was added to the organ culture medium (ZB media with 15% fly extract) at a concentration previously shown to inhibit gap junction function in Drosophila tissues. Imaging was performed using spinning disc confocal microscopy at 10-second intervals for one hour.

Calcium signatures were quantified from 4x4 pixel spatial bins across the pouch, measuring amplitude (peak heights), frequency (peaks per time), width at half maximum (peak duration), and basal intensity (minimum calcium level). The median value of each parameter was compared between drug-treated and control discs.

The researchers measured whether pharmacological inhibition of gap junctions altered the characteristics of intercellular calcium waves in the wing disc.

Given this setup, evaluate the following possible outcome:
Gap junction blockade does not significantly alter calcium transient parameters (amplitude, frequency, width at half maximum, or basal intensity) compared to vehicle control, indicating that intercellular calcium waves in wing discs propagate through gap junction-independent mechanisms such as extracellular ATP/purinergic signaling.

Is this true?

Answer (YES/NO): NO